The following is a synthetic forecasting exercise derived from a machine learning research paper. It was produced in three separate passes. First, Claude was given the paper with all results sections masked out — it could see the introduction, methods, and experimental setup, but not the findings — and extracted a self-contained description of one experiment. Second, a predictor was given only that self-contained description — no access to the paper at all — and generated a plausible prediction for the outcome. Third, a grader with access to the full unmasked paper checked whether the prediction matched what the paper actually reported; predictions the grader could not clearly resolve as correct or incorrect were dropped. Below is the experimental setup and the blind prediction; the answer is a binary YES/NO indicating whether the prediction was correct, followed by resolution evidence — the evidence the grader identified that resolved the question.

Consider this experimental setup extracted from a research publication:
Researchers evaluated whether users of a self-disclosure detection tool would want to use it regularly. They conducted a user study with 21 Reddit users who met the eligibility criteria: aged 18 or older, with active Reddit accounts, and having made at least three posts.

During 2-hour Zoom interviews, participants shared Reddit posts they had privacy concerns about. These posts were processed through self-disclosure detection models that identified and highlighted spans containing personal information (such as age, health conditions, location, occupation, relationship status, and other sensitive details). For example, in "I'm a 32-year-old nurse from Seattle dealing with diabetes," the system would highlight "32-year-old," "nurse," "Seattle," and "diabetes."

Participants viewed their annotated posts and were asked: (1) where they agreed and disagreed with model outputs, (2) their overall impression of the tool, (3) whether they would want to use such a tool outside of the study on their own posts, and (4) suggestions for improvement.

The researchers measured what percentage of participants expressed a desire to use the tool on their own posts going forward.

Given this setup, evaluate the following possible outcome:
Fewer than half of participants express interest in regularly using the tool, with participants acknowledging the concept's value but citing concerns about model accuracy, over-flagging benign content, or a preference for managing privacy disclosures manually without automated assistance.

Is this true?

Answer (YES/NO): NO